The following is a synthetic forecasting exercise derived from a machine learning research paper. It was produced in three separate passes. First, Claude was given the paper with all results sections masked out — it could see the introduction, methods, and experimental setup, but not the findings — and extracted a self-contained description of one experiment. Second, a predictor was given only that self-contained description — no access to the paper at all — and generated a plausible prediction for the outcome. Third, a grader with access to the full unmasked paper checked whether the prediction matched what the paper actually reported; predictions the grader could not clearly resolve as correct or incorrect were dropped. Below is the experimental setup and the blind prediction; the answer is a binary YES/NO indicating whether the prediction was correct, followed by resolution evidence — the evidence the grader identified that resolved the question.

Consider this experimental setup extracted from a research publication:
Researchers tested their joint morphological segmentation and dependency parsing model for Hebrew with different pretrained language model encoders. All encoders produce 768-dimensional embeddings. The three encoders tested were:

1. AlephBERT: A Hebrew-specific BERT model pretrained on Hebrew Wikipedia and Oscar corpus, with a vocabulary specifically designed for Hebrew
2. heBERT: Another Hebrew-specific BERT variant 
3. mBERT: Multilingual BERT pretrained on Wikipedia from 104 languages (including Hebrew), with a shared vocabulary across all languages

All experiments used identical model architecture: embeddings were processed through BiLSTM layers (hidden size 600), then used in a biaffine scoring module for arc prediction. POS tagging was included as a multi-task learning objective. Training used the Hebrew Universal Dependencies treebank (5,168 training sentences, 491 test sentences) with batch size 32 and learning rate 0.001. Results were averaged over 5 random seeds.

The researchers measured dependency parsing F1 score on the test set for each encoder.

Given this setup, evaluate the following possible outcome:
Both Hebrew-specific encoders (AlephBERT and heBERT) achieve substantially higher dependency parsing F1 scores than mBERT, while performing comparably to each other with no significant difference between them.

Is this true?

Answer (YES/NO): NO